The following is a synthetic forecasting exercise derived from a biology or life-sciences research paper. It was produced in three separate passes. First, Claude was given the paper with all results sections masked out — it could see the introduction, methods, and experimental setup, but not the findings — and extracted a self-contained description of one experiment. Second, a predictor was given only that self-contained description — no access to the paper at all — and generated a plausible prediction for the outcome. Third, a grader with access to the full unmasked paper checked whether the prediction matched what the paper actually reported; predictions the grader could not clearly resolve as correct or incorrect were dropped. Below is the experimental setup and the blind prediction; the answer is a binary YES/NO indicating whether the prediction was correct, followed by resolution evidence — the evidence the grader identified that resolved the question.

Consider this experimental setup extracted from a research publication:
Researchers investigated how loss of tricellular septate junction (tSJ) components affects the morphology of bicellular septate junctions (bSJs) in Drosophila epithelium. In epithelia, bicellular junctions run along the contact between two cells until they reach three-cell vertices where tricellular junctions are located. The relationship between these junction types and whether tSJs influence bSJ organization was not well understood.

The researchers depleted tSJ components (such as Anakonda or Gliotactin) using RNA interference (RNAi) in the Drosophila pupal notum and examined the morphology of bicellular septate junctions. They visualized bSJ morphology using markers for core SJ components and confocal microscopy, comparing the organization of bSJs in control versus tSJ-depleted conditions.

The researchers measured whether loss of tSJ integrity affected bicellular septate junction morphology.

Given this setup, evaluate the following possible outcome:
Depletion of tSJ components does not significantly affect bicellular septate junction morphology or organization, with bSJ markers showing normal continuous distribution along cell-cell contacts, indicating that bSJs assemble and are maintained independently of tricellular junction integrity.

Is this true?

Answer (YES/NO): NO